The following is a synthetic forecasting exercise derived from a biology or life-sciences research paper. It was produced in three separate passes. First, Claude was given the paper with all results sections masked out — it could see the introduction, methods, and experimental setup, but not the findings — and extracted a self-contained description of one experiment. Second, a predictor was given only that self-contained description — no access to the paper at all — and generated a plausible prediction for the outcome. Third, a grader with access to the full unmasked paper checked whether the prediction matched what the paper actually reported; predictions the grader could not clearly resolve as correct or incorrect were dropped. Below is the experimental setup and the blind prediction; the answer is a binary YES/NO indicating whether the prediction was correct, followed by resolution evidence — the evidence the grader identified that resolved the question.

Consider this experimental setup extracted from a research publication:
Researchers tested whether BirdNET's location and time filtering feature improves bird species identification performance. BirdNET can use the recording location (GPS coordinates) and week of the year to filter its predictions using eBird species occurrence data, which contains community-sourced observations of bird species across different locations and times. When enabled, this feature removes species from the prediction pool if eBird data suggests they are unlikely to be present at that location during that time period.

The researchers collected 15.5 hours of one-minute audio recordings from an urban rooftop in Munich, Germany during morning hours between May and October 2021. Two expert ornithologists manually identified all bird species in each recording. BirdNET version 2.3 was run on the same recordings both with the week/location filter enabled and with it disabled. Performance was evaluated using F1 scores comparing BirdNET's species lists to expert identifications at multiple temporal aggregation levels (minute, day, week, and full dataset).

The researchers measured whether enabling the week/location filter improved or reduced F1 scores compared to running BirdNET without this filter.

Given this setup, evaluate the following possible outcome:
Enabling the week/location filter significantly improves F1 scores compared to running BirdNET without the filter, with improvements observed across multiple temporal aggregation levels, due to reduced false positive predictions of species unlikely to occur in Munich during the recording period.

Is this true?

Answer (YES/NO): NO